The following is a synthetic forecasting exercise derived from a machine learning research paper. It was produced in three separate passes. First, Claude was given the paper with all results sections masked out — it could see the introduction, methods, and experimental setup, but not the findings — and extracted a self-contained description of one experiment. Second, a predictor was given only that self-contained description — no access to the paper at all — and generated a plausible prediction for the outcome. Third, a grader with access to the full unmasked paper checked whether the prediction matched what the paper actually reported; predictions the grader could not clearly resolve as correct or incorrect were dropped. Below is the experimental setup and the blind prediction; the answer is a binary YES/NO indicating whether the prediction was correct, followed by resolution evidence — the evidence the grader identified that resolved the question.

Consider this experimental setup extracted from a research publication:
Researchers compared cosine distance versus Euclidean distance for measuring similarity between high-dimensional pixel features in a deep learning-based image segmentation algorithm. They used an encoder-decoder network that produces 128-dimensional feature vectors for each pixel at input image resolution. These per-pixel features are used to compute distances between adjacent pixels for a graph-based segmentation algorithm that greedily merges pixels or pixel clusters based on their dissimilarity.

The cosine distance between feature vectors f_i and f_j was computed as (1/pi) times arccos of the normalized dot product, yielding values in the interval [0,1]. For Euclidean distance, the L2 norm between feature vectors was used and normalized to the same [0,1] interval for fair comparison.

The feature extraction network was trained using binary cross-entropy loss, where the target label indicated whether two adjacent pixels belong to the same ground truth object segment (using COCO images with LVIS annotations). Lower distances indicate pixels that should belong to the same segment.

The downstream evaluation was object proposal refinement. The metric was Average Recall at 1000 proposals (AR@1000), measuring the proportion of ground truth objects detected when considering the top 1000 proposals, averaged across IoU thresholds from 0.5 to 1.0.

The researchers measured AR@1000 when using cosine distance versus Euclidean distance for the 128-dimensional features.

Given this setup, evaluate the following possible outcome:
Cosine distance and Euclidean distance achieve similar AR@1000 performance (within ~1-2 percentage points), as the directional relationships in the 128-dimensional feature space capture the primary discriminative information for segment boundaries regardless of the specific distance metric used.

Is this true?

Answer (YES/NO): NO